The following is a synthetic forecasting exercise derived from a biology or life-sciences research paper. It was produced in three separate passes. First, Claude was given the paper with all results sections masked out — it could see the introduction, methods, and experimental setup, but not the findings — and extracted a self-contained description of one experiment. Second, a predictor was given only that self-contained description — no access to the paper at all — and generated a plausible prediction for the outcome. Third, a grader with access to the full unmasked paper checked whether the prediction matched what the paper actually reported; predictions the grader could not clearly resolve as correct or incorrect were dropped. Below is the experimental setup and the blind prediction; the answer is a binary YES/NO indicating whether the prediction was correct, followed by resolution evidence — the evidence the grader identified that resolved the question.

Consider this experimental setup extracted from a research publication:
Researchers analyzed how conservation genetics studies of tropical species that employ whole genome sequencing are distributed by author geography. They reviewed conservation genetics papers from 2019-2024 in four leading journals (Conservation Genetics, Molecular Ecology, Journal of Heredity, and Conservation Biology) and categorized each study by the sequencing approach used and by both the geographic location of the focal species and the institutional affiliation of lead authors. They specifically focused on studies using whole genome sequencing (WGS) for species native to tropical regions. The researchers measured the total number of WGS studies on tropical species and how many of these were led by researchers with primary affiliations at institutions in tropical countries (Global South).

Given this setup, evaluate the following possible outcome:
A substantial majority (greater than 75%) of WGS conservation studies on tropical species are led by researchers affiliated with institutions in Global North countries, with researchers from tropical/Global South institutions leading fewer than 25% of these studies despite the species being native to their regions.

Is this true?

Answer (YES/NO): YES